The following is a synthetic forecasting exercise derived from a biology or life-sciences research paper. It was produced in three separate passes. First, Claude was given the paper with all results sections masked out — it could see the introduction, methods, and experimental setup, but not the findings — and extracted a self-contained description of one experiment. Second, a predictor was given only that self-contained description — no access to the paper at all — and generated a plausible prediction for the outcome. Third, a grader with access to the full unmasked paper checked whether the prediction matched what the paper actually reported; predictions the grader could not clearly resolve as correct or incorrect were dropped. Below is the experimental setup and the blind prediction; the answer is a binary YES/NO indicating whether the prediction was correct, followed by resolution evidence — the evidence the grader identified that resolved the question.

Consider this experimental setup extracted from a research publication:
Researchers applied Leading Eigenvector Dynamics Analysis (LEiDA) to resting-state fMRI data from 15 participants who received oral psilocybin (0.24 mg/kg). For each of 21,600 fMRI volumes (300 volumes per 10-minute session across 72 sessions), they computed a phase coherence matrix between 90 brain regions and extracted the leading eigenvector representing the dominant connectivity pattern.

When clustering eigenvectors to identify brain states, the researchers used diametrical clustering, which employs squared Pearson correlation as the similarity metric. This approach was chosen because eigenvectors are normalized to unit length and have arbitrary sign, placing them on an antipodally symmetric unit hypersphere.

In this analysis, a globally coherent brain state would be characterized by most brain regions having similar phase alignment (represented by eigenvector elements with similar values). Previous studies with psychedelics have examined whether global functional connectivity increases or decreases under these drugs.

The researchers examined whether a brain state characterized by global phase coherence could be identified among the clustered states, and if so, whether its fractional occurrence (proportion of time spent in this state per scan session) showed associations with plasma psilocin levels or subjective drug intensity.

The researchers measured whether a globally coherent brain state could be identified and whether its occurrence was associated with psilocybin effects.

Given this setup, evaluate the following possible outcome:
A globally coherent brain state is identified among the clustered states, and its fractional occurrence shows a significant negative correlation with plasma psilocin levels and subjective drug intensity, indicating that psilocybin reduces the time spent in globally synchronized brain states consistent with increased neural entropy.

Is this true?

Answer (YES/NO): NO